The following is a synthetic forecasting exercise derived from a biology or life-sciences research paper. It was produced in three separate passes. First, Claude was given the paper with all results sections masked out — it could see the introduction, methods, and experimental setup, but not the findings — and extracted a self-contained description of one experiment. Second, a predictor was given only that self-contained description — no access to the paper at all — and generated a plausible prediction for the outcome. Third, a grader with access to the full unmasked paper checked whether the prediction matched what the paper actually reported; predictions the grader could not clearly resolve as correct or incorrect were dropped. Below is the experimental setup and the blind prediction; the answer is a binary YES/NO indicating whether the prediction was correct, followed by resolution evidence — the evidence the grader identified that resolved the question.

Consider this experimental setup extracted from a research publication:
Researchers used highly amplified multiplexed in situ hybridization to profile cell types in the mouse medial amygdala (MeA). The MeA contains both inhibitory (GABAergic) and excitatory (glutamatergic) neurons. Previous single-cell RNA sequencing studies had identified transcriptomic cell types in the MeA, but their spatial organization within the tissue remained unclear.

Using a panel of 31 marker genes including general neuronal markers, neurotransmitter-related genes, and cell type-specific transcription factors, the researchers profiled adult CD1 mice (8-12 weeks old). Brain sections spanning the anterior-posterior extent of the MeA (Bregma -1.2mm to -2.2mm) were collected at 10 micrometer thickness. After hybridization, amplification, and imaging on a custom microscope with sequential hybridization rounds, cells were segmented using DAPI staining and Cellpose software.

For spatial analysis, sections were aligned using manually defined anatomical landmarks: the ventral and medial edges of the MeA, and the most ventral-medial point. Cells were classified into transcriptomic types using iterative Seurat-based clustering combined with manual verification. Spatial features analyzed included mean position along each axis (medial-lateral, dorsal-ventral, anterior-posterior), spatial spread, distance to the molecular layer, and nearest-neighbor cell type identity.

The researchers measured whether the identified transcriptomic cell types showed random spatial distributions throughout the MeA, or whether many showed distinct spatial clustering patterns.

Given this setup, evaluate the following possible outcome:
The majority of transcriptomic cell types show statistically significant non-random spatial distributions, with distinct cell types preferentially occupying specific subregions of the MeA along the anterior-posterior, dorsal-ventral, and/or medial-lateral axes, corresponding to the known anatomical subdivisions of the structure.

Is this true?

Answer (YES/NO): YES